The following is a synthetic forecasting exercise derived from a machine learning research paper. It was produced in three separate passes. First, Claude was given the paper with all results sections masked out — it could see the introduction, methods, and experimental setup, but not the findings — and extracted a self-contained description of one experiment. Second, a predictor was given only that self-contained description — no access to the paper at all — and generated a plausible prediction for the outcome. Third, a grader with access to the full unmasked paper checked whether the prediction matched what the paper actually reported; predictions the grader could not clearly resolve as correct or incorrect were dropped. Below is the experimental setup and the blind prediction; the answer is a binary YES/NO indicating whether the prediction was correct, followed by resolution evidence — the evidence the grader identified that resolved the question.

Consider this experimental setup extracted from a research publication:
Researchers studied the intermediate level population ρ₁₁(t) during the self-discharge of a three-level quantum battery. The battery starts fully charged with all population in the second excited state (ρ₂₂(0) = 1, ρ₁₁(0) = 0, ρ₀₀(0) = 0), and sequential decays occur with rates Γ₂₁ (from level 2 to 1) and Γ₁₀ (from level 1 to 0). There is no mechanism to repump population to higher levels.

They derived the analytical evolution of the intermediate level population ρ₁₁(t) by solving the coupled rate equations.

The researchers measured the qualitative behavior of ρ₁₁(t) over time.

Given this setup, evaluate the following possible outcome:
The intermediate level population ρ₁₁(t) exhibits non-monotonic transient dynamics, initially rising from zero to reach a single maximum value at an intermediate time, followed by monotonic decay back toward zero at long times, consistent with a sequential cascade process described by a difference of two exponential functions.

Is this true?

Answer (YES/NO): YES